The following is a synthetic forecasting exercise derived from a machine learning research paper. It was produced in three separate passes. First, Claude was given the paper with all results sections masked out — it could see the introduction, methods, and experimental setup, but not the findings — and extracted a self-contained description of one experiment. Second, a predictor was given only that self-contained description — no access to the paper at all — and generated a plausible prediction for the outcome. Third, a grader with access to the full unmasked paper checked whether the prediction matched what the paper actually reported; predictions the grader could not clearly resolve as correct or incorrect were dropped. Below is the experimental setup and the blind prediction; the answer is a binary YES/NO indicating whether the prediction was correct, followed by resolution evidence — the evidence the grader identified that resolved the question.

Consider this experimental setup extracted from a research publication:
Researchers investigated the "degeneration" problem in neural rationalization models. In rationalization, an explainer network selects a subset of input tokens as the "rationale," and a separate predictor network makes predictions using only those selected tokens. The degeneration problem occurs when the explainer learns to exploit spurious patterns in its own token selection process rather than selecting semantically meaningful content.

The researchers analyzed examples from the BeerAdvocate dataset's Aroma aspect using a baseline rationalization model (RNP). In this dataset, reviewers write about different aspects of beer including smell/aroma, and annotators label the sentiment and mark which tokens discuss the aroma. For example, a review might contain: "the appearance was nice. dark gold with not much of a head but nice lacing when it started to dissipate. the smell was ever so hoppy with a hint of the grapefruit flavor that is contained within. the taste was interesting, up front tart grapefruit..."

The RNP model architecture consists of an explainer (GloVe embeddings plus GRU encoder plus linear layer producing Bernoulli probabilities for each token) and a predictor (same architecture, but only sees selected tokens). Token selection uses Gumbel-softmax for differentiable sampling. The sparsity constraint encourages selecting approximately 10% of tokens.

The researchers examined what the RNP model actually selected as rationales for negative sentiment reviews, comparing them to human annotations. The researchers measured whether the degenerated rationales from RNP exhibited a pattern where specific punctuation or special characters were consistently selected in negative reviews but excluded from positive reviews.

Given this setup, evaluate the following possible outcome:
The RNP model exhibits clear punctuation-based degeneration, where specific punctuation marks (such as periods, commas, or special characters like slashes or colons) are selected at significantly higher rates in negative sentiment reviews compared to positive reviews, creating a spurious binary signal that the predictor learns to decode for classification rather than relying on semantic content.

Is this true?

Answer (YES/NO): YES